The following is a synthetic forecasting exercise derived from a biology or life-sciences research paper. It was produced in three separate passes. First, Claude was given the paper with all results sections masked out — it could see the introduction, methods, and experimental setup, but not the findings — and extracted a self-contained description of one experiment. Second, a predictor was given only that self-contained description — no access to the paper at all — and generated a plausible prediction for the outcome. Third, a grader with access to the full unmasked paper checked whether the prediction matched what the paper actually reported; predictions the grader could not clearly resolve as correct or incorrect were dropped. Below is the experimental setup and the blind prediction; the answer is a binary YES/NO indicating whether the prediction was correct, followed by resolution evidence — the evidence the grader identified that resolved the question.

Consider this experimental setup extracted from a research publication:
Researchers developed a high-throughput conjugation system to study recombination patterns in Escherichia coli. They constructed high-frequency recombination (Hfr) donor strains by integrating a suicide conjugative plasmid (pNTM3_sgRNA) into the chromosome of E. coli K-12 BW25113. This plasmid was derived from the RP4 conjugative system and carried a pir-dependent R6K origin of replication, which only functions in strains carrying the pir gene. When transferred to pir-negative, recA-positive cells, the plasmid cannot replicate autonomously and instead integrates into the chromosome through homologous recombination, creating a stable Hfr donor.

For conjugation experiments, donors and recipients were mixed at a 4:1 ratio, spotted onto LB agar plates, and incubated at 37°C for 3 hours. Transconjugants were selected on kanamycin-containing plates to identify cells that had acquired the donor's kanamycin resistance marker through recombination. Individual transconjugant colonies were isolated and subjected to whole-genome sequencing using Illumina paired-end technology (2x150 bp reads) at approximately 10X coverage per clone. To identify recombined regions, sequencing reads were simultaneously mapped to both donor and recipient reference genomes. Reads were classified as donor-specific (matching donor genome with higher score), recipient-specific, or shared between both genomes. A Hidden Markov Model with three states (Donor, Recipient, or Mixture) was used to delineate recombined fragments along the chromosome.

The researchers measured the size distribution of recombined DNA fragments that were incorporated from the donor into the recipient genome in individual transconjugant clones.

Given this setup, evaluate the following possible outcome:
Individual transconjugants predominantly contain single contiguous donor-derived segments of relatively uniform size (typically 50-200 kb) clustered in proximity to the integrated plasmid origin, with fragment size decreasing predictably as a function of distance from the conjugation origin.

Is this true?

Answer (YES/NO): NO